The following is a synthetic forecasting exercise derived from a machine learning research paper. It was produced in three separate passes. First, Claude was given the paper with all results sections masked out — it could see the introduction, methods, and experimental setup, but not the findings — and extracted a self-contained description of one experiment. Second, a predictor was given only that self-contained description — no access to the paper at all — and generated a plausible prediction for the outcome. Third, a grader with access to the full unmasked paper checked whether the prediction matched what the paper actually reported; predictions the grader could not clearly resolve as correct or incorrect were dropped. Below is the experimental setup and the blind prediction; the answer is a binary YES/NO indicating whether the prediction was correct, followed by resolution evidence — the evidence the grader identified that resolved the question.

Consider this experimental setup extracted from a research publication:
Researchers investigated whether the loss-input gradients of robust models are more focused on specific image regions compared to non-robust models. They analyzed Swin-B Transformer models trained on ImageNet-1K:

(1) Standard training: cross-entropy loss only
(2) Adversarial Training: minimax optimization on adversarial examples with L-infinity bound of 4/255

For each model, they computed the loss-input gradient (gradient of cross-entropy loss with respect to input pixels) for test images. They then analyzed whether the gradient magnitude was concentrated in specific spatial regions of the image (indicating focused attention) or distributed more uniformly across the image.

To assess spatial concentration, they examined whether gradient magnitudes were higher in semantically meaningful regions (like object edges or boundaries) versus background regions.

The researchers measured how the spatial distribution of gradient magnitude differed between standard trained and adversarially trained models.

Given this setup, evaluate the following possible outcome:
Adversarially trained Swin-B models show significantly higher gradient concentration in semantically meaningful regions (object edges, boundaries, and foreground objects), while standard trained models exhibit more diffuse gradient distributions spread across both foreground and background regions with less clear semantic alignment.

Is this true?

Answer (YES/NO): NO